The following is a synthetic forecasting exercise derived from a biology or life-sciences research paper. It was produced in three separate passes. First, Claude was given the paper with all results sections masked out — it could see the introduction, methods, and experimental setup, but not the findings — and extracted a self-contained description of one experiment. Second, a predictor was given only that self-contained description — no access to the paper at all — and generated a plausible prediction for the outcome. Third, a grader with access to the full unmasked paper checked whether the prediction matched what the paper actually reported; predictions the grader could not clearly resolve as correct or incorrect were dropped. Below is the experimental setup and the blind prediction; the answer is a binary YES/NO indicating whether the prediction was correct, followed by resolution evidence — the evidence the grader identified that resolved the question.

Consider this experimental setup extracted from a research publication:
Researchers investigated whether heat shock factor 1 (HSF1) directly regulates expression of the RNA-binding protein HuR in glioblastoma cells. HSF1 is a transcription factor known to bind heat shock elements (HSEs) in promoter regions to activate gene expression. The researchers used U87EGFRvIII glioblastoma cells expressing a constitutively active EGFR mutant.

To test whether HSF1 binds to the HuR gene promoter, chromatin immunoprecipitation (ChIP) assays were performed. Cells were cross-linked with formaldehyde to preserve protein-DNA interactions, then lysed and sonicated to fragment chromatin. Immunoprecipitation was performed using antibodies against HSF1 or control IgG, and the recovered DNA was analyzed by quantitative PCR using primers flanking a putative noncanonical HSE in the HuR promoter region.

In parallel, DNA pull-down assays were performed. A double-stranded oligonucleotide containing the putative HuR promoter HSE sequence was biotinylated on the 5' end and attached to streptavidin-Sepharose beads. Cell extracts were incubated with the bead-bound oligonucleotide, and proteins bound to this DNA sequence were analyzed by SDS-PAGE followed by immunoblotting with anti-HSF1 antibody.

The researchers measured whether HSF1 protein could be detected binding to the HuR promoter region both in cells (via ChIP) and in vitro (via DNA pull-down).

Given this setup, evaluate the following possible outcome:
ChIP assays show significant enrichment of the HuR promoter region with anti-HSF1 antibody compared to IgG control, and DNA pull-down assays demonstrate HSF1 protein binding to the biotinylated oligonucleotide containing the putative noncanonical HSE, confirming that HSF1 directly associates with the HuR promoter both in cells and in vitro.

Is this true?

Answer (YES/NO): YES